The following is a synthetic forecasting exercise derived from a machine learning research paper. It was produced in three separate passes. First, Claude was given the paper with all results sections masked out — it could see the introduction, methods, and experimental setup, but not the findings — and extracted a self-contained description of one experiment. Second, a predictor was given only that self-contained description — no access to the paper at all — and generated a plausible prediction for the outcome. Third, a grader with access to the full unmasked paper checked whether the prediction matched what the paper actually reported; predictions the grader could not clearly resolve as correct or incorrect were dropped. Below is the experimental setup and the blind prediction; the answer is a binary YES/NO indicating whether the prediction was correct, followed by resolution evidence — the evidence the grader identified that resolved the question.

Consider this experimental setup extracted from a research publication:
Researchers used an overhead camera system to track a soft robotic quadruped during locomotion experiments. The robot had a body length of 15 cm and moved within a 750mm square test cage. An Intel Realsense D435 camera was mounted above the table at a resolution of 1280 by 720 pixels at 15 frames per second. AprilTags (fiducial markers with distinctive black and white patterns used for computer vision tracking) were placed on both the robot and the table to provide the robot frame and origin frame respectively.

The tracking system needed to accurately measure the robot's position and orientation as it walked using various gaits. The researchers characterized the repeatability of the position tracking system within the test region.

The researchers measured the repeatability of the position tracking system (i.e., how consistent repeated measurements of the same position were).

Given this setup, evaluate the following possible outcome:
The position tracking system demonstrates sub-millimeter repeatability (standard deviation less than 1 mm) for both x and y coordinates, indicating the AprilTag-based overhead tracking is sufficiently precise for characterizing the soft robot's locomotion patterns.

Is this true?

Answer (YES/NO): YES